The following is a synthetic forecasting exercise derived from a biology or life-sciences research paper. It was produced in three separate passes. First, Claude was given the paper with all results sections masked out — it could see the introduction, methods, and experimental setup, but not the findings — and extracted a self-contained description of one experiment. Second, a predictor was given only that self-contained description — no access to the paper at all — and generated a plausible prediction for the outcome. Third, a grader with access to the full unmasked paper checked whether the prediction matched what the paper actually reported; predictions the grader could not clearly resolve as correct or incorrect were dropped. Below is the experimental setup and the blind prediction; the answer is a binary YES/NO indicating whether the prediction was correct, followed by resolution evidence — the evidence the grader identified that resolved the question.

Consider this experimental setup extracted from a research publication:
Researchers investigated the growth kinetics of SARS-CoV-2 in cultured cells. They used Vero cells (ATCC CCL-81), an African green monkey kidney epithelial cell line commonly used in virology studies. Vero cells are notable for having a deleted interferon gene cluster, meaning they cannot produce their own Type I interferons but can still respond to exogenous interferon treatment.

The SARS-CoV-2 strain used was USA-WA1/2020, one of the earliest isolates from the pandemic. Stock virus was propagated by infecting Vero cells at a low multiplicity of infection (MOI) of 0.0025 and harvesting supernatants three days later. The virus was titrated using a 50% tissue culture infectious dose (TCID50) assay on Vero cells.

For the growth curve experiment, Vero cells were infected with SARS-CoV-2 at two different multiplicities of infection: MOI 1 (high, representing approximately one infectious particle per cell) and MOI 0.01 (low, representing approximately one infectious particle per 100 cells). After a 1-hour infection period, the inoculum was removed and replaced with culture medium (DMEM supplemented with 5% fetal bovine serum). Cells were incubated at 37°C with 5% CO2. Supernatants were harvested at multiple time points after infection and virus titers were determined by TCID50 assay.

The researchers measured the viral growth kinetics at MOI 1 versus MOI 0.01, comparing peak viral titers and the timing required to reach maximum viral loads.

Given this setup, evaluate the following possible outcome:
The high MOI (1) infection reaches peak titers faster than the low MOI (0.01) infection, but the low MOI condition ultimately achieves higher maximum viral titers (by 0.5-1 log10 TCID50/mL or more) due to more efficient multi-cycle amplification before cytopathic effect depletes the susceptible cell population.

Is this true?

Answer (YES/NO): NO